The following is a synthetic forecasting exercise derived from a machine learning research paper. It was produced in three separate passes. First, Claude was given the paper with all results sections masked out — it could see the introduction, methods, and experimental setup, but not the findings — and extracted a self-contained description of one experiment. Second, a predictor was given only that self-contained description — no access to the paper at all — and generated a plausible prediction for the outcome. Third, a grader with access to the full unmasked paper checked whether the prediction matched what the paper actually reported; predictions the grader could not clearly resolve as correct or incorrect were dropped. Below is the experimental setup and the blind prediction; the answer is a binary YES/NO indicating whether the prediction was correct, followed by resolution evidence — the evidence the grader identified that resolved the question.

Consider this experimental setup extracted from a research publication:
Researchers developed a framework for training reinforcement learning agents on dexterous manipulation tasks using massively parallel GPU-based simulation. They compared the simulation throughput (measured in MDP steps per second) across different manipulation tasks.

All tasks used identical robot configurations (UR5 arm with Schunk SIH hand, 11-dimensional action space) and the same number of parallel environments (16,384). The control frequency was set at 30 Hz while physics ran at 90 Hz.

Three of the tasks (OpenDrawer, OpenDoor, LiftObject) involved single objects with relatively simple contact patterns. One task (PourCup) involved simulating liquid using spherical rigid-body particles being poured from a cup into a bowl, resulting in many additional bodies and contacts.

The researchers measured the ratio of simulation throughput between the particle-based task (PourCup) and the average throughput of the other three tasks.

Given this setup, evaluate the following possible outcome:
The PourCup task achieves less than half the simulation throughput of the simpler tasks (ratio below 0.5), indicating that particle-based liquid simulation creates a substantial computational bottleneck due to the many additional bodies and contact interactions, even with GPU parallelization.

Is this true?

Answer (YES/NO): YES